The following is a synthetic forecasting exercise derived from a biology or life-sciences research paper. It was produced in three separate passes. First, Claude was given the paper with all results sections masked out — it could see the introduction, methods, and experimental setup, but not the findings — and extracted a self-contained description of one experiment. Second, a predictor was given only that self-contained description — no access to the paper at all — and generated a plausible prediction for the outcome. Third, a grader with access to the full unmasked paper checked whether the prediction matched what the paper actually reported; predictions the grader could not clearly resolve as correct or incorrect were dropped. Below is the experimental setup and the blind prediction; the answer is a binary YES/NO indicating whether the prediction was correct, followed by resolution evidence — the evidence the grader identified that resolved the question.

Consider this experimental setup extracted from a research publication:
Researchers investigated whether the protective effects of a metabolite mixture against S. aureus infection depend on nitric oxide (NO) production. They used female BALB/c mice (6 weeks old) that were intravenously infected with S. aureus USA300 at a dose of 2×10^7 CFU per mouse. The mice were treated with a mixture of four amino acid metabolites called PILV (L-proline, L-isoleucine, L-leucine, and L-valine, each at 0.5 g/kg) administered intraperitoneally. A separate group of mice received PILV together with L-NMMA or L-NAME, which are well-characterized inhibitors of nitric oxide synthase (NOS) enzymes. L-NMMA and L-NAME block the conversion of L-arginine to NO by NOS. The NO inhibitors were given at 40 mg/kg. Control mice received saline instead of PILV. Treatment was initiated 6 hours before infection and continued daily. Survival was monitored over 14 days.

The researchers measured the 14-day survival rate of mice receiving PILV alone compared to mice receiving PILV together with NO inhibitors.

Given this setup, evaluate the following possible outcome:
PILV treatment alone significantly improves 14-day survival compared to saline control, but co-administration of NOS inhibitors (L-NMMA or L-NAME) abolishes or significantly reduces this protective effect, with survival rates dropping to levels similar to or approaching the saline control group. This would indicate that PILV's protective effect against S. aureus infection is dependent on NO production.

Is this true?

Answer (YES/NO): YES